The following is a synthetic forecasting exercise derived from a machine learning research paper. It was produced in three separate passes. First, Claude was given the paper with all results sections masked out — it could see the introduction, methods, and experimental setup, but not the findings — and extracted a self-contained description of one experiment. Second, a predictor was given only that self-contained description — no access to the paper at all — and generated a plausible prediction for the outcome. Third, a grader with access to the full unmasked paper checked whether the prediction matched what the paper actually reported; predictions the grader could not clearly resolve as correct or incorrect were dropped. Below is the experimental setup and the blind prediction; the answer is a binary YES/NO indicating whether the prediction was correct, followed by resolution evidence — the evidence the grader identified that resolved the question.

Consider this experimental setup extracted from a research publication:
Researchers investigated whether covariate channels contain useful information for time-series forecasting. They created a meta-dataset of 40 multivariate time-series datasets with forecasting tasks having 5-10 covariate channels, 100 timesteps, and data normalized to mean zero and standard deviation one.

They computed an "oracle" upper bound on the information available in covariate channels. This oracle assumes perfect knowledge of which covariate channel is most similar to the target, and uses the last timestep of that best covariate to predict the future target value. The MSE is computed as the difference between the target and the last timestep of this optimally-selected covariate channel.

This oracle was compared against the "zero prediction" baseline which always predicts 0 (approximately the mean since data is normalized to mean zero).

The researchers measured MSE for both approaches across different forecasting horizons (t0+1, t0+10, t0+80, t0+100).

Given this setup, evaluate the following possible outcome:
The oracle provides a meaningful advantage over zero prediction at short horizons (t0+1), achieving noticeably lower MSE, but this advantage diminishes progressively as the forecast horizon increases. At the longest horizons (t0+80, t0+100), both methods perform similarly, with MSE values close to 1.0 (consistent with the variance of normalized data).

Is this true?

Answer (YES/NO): NO